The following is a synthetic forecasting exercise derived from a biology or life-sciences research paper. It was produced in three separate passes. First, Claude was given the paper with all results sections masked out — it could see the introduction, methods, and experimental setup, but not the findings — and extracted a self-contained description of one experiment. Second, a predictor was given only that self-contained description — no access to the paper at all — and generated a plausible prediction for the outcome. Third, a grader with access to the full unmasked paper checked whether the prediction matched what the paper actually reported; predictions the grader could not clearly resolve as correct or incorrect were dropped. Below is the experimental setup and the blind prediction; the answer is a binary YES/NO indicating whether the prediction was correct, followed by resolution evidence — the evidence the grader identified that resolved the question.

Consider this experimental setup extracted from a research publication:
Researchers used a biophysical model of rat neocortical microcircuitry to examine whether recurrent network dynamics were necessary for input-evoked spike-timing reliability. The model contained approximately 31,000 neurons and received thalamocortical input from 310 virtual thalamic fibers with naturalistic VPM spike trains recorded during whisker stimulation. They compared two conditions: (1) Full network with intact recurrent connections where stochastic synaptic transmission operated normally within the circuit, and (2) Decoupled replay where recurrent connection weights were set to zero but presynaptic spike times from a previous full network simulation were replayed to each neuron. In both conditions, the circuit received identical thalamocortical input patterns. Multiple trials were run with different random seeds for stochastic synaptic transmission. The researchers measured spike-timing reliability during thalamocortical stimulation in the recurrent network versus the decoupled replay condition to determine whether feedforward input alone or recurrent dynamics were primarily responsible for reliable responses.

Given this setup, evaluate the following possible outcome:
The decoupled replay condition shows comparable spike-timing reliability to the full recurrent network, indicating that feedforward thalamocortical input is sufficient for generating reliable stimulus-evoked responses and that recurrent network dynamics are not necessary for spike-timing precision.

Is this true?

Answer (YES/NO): NO